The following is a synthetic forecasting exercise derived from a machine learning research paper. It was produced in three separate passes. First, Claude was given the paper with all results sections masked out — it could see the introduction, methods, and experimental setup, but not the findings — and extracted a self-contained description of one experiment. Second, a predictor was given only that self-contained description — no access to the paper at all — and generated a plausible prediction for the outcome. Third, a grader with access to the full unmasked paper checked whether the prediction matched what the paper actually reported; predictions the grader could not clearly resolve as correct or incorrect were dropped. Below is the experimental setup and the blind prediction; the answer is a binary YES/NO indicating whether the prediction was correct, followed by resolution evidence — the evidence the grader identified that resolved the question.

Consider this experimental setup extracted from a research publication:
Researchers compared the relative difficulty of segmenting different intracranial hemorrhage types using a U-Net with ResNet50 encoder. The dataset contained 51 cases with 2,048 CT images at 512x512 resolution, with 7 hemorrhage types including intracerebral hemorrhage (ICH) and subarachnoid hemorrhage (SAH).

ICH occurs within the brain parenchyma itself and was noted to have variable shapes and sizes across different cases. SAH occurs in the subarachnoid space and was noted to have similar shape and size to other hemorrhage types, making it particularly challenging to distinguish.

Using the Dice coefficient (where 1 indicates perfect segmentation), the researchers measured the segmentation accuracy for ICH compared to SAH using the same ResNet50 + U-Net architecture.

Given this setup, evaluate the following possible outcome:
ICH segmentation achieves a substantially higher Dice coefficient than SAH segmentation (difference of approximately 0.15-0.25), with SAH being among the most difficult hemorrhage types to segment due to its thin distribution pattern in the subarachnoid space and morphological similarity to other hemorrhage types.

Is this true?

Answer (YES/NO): NO